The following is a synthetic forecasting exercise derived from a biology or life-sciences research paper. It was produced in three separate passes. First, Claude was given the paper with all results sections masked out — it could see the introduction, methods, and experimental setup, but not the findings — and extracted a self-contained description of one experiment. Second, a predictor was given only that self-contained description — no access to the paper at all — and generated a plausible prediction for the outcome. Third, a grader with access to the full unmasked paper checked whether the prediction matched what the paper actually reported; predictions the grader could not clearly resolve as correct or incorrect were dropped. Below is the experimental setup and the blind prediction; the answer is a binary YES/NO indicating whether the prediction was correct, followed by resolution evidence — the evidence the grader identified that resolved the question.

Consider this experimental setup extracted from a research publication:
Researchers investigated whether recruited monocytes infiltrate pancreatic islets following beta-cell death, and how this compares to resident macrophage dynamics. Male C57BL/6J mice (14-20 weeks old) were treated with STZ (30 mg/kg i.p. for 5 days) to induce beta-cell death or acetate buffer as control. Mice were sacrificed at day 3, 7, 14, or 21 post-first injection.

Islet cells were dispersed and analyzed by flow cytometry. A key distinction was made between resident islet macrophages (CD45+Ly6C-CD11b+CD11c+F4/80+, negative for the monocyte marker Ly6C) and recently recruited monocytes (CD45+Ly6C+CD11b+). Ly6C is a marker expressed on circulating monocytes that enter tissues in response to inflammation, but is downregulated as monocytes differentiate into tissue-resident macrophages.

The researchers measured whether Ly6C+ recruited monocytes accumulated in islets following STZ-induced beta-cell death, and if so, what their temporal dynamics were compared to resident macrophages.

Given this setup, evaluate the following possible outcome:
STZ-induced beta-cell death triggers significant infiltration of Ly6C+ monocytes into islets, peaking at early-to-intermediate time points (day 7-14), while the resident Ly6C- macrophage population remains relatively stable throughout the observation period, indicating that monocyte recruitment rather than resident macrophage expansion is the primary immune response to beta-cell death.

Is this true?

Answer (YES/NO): NO